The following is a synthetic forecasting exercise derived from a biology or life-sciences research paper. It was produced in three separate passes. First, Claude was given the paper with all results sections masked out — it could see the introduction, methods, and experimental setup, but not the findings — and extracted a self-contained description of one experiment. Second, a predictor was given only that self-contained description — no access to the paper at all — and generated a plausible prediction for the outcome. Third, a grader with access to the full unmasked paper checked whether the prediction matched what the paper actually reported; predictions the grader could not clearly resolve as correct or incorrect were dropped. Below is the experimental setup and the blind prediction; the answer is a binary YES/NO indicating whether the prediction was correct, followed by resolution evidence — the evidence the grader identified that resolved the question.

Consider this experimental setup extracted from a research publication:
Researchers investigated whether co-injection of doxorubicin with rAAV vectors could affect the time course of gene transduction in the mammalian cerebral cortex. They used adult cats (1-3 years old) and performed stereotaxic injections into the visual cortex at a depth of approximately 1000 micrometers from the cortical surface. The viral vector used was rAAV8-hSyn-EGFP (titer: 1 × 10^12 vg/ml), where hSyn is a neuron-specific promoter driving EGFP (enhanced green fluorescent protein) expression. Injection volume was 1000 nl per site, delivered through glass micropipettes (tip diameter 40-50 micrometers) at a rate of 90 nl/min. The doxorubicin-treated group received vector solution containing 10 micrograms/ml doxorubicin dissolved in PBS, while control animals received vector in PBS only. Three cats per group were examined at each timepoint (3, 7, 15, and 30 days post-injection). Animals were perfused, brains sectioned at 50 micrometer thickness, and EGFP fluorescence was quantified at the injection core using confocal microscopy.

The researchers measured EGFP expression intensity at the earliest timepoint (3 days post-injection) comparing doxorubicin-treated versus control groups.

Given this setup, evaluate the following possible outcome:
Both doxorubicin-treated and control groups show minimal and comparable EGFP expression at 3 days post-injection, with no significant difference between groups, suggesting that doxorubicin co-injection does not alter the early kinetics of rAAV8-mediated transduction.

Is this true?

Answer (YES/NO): NO